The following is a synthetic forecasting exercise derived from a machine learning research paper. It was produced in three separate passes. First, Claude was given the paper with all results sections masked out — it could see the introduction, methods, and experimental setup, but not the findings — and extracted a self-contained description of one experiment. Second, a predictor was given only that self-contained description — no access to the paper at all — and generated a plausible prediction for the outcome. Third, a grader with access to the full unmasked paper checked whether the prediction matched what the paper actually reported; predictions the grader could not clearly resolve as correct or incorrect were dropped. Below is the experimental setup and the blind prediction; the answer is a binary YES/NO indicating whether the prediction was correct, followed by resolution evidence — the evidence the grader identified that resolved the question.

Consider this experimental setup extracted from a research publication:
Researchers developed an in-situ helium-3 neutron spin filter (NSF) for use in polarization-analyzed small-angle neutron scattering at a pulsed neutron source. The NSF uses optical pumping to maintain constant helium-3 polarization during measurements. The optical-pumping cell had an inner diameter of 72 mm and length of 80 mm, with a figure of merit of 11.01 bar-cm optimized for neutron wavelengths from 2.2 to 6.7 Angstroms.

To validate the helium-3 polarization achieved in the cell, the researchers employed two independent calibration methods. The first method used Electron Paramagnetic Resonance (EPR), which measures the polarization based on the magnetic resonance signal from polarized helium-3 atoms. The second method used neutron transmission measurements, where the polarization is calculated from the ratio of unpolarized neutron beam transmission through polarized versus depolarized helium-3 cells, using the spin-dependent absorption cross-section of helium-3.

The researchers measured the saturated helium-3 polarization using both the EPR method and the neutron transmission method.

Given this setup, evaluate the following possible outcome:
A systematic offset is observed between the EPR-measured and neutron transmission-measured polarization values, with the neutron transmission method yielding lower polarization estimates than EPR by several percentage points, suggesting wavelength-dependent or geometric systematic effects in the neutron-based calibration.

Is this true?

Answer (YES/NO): NO